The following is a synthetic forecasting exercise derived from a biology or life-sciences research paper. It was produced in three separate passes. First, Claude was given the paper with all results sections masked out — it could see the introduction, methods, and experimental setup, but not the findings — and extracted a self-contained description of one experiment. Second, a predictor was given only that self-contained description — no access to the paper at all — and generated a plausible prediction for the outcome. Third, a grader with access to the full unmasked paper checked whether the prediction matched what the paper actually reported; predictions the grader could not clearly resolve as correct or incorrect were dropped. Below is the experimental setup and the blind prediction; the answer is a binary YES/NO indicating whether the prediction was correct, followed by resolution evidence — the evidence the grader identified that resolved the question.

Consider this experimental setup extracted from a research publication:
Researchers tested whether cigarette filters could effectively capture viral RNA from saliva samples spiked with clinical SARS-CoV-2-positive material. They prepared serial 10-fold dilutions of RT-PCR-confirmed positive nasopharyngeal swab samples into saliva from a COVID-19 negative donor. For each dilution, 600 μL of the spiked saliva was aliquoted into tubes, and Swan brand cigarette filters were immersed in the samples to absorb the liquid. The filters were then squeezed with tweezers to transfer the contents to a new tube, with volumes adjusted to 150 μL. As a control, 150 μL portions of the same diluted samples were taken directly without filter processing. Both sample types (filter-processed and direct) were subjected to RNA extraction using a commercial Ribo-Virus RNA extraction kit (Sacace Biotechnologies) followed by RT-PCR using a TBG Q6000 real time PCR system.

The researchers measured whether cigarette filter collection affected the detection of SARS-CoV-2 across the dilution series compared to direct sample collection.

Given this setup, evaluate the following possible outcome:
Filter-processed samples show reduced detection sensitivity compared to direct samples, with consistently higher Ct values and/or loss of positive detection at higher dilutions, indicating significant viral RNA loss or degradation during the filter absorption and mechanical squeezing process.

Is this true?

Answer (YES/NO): NO